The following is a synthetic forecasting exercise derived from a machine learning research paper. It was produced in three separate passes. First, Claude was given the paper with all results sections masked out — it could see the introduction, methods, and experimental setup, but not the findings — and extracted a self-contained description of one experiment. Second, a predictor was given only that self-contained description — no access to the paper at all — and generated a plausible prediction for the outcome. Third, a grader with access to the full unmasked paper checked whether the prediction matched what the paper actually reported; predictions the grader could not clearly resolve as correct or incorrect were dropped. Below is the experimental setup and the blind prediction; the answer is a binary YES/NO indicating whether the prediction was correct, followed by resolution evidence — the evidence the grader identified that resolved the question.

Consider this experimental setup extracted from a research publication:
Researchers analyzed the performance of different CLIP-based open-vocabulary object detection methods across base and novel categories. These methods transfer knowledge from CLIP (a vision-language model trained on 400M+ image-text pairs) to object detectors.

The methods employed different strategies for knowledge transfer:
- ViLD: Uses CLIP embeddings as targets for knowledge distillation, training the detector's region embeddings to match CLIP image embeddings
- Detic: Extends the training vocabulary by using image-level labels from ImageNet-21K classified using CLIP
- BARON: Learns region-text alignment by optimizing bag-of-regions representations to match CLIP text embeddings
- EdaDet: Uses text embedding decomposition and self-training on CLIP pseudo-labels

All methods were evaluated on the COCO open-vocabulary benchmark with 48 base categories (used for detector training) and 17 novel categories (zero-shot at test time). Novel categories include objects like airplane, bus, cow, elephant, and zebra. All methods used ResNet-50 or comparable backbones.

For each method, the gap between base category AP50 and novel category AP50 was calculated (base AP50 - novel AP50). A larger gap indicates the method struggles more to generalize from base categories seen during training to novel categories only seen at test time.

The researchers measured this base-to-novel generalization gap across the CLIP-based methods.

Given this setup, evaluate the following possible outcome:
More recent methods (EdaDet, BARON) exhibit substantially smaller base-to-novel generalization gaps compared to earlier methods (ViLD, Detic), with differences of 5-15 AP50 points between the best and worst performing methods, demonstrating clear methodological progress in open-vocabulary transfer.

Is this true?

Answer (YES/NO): NO